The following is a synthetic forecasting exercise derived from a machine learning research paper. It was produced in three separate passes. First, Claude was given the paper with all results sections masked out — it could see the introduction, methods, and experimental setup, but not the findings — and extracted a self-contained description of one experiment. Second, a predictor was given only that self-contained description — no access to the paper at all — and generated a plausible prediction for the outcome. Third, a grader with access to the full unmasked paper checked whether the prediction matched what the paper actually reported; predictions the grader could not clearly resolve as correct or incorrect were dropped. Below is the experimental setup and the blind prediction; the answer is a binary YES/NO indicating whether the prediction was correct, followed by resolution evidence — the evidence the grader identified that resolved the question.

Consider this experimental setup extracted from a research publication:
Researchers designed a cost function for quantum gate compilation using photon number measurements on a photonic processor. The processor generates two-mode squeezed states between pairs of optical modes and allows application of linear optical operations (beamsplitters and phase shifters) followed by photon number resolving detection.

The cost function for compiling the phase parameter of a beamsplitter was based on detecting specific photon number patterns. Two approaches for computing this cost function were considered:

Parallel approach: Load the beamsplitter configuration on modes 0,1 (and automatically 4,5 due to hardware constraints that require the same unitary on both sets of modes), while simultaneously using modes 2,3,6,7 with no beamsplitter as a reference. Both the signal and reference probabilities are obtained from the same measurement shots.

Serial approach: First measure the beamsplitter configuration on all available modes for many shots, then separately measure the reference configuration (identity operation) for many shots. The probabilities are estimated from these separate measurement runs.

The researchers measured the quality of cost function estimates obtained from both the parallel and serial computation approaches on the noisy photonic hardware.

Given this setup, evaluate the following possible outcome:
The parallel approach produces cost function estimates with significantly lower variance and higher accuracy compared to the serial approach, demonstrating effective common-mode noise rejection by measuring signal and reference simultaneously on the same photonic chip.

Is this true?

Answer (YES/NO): NO